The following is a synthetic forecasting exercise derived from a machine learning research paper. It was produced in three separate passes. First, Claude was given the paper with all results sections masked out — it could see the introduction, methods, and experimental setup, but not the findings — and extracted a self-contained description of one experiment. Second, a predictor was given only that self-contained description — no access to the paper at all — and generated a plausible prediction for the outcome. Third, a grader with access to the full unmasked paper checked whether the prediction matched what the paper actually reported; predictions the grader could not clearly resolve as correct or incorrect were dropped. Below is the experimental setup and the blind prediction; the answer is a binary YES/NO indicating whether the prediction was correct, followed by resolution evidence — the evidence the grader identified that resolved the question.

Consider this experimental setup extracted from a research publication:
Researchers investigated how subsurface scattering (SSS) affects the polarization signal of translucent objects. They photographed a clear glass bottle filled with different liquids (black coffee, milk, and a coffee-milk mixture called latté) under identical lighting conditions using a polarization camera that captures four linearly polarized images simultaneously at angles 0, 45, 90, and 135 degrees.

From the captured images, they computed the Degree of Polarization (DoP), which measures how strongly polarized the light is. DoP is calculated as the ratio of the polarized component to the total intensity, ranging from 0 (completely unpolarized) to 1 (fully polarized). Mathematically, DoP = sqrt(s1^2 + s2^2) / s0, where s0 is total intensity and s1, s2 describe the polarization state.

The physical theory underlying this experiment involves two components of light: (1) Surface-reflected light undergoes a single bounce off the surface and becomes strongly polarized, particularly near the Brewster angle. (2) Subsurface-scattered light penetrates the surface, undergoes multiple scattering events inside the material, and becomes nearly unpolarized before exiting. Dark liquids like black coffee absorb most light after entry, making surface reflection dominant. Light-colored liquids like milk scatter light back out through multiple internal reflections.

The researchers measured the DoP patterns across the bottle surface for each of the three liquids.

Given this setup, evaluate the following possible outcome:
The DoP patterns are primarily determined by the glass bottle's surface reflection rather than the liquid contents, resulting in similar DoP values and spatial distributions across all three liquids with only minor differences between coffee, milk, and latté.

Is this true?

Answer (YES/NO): NO